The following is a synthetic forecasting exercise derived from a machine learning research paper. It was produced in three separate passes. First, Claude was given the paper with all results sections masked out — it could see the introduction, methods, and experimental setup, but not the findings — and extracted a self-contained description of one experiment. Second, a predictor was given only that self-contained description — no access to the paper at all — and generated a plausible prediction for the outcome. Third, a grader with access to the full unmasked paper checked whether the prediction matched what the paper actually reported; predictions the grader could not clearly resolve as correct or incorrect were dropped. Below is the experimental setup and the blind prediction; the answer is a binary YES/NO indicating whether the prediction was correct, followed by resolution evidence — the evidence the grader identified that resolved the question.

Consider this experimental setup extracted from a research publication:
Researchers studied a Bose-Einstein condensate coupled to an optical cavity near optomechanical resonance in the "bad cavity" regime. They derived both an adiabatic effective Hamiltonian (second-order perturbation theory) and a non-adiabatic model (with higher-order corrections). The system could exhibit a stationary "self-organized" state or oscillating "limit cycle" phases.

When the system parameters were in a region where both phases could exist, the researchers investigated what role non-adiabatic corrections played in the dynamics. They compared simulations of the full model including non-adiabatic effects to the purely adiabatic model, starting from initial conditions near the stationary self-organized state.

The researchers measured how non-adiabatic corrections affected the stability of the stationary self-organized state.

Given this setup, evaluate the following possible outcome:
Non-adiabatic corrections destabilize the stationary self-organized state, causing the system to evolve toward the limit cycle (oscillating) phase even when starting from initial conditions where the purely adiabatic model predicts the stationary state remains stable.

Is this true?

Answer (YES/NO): YES